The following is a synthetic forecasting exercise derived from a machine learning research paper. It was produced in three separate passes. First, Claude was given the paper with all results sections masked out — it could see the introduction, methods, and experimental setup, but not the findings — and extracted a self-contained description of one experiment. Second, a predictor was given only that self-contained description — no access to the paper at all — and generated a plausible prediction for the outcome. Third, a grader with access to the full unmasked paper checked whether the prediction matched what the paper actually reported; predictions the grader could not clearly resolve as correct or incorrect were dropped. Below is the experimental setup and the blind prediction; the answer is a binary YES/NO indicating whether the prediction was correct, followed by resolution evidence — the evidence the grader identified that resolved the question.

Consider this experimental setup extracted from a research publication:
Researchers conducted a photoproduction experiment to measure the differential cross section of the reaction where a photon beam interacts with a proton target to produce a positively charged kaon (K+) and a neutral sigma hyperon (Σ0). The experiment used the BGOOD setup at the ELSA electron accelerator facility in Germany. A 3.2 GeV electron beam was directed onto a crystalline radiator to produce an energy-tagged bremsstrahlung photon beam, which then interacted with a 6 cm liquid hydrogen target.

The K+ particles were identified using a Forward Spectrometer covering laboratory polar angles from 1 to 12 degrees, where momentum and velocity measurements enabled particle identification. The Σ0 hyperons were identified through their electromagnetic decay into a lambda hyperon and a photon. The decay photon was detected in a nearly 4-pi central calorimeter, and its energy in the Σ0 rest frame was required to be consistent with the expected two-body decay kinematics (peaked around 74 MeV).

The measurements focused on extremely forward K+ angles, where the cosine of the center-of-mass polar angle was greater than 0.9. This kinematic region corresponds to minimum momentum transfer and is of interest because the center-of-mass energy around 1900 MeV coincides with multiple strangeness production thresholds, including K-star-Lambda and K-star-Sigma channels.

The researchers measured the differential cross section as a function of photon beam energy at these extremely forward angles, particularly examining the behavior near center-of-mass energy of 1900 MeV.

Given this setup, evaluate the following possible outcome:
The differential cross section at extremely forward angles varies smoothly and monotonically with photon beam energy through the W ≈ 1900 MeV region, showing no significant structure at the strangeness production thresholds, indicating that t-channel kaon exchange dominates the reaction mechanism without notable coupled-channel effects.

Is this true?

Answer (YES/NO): NO